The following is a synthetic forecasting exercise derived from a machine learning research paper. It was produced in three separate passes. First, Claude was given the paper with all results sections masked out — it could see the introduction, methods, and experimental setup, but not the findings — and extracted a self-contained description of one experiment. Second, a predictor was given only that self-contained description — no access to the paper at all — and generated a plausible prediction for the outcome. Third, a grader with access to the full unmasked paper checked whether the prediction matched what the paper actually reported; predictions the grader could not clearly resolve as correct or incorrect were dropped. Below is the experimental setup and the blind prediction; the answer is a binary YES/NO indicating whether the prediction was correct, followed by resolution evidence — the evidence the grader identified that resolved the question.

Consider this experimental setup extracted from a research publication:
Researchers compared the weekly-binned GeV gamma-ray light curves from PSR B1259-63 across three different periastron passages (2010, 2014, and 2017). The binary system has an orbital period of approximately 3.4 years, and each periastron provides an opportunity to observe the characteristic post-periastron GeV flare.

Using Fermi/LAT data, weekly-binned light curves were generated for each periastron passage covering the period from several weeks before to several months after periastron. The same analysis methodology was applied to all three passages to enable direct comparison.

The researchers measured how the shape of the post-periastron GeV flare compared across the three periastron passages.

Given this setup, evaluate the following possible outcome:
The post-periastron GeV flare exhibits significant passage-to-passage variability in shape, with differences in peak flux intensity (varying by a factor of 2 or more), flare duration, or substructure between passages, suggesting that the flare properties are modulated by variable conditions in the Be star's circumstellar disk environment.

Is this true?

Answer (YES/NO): YES